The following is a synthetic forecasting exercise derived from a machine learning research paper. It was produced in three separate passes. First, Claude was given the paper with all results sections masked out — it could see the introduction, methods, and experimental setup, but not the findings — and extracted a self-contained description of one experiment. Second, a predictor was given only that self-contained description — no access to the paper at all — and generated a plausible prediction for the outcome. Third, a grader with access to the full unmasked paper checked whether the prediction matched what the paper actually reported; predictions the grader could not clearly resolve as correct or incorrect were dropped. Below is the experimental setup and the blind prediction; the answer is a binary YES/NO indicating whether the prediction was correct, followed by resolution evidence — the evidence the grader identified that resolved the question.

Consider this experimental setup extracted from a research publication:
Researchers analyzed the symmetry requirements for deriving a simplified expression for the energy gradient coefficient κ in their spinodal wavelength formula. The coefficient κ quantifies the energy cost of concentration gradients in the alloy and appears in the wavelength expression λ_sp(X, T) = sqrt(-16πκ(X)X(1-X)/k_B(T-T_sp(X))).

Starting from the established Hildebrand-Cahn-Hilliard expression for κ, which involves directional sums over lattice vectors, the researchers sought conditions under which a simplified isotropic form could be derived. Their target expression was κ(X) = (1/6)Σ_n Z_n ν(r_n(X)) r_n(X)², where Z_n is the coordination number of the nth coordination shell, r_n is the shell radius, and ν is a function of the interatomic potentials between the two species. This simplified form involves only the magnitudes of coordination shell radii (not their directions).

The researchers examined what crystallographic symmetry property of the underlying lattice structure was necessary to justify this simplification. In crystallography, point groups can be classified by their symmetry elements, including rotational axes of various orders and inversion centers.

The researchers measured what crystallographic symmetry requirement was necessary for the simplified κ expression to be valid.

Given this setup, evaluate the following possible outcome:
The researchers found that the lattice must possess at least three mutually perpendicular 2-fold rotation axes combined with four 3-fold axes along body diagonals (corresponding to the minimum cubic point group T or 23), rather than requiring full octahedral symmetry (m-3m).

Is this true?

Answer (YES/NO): NO